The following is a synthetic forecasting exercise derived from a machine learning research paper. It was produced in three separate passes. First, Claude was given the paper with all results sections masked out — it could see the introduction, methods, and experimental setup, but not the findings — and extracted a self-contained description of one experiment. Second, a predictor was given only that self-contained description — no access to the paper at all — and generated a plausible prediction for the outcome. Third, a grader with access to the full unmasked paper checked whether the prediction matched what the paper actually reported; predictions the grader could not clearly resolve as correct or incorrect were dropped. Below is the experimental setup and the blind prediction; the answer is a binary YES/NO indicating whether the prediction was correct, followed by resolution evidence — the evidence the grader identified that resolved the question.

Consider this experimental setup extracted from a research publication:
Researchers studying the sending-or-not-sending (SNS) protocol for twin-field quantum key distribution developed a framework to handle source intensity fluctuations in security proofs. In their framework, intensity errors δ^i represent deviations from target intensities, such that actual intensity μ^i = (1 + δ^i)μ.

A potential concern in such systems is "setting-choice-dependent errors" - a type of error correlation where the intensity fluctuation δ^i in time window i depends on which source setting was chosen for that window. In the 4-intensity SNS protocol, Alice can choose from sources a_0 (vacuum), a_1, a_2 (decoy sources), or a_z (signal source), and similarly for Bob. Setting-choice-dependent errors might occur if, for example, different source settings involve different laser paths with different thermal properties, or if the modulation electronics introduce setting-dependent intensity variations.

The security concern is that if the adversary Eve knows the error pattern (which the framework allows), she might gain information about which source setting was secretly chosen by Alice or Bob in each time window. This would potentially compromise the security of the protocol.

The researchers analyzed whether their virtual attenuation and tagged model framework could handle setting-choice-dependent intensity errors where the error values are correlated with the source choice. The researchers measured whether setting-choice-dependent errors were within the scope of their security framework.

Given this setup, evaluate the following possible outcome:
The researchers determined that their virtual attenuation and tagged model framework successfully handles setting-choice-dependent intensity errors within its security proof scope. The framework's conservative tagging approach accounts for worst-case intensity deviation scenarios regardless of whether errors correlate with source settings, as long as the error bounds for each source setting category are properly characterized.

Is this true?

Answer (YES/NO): NO